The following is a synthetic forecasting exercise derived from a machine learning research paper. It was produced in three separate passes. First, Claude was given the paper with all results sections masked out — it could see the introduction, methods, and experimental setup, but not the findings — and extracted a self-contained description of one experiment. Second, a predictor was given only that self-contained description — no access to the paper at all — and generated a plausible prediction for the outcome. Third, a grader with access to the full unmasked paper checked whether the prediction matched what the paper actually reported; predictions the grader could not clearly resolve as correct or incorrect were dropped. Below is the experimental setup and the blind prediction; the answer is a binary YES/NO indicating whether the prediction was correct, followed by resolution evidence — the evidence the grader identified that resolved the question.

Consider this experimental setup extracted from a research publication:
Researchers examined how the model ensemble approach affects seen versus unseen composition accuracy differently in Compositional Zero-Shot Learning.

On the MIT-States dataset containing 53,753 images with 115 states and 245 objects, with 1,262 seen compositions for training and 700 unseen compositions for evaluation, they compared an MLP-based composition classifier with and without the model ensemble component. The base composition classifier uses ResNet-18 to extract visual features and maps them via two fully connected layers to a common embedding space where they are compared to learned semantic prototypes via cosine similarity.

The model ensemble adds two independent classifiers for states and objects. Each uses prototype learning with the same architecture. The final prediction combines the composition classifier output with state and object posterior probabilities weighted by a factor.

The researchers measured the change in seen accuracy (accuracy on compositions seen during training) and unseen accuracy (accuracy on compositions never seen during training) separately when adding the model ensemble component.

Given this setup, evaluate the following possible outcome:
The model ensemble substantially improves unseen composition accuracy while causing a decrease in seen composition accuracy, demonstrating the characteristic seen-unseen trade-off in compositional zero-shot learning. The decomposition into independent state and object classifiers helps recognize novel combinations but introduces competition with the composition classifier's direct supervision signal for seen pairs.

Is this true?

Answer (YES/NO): NO